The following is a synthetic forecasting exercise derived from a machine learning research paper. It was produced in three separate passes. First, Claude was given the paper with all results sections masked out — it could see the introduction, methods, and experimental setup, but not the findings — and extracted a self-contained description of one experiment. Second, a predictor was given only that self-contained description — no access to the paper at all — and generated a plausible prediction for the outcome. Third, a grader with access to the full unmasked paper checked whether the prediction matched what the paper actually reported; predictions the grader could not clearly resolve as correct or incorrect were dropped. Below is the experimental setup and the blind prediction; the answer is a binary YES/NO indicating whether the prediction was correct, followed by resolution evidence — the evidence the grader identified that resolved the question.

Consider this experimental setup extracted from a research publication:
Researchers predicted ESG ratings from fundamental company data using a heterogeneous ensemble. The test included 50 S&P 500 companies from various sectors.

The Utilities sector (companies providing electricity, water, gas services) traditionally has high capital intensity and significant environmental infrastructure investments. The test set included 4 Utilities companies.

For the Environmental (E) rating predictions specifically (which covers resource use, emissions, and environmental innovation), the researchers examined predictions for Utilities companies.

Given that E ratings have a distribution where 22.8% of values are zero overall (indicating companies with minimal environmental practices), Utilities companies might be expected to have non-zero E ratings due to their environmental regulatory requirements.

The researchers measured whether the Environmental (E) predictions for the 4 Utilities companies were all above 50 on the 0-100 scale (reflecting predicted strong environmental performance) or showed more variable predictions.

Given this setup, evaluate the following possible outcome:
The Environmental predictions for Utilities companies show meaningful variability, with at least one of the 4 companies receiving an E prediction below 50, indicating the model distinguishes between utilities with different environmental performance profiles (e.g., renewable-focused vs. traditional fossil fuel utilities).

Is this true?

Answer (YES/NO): NO